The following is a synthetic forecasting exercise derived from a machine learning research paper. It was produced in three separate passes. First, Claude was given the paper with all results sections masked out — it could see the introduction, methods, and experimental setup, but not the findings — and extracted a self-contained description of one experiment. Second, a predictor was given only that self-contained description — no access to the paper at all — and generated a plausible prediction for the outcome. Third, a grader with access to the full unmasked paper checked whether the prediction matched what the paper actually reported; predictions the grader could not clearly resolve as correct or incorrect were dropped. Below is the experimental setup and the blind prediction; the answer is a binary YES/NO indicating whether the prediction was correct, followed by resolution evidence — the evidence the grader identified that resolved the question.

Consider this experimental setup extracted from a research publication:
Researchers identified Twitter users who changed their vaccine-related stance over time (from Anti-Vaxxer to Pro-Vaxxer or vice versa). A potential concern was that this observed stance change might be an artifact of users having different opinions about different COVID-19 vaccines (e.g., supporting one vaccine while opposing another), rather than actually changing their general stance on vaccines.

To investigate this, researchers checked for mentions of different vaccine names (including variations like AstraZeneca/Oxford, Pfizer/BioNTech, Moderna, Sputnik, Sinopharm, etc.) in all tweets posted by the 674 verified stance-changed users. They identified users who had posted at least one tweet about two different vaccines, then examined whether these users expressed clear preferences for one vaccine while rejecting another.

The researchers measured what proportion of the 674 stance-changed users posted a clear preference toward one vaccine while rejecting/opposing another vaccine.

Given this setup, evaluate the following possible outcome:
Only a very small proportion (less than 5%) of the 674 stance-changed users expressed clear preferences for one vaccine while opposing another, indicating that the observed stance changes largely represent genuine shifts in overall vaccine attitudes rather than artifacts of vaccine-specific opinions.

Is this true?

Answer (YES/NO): YES